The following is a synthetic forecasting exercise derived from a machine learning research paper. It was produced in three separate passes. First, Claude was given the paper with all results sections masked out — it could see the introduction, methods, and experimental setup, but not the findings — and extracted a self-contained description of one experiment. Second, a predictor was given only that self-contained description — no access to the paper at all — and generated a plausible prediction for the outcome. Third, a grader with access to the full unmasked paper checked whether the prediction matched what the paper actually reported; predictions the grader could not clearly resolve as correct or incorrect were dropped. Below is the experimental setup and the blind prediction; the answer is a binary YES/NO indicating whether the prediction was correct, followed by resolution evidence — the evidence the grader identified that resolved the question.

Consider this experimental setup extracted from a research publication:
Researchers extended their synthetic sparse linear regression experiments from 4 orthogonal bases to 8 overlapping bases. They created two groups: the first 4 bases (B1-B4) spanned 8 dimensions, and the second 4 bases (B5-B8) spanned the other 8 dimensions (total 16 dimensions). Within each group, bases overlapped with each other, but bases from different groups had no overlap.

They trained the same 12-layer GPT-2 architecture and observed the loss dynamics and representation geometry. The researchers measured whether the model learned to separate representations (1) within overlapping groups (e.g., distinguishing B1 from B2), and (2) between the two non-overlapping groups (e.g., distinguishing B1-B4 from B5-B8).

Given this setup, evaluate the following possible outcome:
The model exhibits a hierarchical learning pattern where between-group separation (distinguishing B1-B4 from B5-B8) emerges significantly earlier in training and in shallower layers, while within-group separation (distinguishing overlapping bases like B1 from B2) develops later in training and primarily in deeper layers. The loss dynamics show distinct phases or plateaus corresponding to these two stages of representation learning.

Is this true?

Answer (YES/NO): NO